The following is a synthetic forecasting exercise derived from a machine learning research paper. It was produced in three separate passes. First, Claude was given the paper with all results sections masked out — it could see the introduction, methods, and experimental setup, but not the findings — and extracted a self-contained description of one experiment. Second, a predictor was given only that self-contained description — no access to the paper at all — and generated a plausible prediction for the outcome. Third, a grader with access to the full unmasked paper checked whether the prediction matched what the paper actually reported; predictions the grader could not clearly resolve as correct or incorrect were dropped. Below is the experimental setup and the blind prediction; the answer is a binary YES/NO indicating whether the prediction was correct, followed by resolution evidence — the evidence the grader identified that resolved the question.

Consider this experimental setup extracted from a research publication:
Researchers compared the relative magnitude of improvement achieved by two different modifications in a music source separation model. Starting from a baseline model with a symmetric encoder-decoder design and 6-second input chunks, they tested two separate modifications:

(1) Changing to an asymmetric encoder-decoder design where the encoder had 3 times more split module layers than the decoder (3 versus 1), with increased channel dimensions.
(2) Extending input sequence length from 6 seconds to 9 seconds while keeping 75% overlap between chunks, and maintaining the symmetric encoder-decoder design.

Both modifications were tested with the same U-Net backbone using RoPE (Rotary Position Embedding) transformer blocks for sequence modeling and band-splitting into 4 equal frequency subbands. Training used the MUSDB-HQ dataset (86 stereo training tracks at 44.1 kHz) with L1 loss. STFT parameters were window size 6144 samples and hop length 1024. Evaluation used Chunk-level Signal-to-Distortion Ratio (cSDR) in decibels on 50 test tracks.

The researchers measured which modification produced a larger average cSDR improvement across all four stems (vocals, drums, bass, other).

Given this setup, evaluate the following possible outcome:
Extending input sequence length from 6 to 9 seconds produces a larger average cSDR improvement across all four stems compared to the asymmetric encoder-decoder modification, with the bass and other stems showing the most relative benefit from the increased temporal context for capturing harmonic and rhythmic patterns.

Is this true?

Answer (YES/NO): NO